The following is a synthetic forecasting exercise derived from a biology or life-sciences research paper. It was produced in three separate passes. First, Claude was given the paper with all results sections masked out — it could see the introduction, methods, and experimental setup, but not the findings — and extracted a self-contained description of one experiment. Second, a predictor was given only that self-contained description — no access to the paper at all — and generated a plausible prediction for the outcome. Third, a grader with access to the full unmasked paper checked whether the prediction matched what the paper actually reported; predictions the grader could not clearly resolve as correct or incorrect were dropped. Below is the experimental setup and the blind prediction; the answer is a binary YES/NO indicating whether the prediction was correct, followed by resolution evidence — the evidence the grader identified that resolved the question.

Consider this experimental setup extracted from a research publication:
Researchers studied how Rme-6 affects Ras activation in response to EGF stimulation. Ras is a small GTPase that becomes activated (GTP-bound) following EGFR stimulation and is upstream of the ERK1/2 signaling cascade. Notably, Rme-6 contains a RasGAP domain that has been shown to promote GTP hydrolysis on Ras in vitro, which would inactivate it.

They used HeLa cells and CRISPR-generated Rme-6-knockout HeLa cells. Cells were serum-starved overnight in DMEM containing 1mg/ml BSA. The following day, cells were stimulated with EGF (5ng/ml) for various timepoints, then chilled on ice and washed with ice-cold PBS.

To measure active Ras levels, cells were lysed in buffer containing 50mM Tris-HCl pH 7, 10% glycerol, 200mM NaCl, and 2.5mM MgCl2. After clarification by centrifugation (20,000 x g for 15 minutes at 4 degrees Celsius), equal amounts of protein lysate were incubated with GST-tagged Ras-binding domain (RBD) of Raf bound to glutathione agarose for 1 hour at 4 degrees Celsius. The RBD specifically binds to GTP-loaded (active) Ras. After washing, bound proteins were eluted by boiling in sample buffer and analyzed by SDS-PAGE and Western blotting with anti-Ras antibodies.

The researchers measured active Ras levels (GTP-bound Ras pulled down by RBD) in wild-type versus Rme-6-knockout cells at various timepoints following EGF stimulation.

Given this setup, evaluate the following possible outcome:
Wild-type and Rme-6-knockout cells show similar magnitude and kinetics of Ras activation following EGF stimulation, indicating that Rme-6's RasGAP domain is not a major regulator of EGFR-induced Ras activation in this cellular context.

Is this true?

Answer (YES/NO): NO